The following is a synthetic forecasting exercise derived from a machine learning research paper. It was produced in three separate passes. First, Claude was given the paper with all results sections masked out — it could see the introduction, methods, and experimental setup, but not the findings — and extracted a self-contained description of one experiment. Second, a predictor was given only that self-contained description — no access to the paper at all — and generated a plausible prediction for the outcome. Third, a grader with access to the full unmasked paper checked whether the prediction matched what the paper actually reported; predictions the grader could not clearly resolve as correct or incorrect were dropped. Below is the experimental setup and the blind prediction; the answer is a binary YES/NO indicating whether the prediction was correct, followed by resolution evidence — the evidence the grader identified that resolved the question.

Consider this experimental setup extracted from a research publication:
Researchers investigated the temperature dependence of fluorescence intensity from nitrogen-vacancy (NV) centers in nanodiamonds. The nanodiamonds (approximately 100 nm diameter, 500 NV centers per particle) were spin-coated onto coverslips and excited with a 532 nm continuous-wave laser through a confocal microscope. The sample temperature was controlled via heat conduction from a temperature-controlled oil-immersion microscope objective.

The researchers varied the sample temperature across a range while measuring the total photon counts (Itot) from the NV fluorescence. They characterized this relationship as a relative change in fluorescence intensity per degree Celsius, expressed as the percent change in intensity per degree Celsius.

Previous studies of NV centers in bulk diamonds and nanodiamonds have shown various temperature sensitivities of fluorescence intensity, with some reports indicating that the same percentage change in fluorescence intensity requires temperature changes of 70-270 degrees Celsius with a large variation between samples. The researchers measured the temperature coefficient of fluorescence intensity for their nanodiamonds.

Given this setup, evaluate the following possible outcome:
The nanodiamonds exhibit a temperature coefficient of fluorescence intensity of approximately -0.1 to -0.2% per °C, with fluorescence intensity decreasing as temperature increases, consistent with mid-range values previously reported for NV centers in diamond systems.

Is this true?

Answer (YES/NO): NO